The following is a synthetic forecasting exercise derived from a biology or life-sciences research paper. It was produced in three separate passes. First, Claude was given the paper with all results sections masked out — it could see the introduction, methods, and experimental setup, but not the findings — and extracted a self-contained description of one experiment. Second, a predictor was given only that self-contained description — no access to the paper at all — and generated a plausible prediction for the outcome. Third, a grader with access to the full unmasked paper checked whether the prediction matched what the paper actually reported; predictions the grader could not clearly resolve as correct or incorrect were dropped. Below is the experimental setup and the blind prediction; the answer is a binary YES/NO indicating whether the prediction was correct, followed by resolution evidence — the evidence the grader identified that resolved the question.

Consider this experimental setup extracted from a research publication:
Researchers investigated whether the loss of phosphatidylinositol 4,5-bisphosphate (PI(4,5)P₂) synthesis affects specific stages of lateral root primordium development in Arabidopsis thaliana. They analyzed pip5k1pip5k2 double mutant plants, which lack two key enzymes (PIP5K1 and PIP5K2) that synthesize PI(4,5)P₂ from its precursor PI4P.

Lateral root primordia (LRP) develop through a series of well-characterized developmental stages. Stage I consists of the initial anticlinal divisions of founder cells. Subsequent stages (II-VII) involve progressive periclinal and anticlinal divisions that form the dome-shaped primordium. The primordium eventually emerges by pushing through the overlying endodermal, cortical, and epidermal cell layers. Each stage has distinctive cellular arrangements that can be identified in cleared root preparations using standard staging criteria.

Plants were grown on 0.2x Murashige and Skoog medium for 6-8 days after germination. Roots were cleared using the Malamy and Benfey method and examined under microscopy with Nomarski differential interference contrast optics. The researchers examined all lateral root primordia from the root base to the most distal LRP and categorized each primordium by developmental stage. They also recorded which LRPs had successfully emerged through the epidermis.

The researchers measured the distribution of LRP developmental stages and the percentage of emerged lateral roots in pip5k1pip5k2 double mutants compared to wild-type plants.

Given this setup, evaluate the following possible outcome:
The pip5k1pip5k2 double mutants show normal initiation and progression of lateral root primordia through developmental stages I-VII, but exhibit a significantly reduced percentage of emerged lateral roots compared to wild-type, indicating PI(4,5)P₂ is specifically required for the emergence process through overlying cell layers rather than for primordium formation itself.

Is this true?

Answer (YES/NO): NO